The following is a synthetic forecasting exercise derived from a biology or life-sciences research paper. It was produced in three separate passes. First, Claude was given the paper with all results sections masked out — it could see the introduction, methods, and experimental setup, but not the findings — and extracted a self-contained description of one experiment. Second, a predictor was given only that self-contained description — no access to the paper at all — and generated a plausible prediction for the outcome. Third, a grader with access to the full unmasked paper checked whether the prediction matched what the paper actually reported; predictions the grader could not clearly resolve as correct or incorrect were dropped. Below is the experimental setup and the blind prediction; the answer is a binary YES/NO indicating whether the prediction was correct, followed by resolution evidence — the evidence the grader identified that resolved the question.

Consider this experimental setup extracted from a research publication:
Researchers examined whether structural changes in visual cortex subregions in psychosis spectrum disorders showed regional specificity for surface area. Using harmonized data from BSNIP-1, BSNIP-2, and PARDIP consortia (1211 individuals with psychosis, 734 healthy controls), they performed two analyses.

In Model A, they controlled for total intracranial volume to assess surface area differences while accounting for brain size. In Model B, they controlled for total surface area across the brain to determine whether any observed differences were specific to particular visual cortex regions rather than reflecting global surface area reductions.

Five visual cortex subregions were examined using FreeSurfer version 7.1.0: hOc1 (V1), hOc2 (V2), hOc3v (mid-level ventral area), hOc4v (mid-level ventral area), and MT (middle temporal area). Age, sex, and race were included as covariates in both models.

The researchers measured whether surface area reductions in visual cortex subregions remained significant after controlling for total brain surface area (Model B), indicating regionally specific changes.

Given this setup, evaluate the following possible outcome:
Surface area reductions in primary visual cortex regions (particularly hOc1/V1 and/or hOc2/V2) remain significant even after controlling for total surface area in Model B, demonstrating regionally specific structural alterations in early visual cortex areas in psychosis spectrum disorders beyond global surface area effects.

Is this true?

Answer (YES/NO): NO